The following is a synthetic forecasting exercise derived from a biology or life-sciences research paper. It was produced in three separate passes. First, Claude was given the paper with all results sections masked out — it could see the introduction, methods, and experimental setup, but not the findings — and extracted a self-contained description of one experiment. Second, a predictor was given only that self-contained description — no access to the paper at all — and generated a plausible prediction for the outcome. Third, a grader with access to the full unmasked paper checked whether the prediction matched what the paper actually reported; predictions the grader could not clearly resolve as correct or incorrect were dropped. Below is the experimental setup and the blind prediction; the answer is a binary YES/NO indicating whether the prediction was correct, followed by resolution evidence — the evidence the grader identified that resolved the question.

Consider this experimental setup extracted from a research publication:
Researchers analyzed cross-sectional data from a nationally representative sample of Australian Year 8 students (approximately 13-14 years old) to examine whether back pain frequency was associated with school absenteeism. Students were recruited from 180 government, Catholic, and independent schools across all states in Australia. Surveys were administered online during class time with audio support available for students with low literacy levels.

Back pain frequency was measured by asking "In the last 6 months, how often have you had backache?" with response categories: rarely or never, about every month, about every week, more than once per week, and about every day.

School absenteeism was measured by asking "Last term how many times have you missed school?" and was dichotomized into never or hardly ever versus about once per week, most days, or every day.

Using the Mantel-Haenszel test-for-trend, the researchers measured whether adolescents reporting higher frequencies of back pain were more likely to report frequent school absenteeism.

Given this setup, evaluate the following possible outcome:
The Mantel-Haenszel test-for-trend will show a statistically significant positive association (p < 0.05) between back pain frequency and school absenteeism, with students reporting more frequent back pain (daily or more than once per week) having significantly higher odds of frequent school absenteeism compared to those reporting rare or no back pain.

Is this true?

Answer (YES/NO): YES